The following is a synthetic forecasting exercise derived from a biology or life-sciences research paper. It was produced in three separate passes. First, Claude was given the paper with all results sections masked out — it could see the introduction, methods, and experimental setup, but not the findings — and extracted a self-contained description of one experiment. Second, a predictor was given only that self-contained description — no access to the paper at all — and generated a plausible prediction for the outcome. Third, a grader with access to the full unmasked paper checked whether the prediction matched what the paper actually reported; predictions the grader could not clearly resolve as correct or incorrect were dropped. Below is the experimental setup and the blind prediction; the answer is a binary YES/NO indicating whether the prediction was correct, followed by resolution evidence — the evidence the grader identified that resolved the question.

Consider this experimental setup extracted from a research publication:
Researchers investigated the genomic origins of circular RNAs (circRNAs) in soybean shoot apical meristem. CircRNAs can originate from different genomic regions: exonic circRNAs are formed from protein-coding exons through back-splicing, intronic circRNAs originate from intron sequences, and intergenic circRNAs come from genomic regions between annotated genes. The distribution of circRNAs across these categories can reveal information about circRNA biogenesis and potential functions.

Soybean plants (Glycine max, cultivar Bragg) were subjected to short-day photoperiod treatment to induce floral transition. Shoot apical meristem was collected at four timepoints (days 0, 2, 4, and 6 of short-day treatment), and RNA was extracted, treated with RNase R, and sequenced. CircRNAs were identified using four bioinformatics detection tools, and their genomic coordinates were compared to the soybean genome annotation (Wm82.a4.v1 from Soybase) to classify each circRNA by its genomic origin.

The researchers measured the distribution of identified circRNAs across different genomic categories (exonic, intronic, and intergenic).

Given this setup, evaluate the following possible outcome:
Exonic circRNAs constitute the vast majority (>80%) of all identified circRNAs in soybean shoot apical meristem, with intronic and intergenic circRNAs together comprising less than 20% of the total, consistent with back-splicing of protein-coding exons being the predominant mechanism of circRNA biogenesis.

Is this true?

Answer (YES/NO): YES